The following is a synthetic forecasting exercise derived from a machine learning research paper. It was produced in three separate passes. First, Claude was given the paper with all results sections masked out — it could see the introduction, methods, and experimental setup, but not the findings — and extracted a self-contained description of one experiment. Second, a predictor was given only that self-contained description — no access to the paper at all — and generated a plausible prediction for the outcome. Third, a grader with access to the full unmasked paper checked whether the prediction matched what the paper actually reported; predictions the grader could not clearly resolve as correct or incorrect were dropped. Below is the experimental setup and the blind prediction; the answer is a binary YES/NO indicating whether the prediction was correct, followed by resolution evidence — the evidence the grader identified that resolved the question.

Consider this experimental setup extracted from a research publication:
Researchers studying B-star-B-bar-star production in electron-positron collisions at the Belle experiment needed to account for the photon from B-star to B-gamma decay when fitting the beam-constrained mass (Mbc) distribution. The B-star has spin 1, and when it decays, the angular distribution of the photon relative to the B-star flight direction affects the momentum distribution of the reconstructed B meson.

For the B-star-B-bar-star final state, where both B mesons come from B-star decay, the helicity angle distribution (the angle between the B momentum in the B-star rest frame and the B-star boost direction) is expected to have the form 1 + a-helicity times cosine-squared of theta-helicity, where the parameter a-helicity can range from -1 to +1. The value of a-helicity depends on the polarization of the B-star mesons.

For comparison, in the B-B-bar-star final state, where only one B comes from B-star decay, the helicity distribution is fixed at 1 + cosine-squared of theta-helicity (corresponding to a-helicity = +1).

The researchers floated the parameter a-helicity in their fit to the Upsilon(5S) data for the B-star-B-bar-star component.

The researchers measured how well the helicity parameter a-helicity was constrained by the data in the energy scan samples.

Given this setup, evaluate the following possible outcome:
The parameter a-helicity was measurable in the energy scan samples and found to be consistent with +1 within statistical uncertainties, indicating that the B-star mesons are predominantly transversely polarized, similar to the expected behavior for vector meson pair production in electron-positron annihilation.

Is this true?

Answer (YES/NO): NO